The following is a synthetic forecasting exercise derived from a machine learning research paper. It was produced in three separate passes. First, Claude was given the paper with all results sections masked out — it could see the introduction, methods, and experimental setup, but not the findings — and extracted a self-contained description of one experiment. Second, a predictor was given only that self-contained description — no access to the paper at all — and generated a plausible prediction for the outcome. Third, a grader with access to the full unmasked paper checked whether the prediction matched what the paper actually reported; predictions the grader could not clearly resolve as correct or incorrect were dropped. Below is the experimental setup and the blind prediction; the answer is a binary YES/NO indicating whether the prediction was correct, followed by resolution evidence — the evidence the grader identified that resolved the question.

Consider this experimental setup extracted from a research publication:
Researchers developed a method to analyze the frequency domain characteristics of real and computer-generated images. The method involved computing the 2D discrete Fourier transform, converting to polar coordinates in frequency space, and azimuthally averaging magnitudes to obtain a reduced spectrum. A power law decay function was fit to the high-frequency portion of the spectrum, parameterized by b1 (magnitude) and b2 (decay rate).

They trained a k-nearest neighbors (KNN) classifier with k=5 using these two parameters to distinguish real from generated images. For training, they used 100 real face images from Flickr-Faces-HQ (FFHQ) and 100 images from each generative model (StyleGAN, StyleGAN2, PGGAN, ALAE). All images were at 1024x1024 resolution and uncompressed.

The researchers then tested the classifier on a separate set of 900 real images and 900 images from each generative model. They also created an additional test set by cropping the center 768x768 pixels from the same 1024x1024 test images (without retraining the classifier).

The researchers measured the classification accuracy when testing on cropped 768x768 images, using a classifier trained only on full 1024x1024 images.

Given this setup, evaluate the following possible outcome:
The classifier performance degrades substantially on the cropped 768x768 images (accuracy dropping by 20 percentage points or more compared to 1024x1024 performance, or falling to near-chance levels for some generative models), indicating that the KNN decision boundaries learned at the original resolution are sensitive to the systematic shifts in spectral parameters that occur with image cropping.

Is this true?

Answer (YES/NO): NO